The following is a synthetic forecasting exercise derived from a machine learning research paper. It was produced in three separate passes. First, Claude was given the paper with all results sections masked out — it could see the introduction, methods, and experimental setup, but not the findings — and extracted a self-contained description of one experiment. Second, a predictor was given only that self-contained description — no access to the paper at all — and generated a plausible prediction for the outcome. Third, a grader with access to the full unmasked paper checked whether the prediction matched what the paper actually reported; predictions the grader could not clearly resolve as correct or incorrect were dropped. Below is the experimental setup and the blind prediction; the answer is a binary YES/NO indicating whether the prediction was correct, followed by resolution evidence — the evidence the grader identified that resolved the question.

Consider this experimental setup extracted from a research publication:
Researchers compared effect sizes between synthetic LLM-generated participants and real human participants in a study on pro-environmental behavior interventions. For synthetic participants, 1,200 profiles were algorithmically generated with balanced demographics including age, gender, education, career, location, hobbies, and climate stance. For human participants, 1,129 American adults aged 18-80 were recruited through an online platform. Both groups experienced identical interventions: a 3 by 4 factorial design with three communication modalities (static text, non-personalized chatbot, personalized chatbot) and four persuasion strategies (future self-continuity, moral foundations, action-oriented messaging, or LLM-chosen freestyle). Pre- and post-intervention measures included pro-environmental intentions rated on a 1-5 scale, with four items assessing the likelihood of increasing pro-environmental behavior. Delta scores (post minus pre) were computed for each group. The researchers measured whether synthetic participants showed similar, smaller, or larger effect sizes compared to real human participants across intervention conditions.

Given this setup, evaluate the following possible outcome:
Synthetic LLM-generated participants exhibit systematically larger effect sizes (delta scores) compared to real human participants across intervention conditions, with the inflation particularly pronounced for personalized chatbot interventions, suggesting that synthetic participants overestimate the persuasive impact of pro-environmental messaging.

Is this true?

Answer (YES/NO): NO